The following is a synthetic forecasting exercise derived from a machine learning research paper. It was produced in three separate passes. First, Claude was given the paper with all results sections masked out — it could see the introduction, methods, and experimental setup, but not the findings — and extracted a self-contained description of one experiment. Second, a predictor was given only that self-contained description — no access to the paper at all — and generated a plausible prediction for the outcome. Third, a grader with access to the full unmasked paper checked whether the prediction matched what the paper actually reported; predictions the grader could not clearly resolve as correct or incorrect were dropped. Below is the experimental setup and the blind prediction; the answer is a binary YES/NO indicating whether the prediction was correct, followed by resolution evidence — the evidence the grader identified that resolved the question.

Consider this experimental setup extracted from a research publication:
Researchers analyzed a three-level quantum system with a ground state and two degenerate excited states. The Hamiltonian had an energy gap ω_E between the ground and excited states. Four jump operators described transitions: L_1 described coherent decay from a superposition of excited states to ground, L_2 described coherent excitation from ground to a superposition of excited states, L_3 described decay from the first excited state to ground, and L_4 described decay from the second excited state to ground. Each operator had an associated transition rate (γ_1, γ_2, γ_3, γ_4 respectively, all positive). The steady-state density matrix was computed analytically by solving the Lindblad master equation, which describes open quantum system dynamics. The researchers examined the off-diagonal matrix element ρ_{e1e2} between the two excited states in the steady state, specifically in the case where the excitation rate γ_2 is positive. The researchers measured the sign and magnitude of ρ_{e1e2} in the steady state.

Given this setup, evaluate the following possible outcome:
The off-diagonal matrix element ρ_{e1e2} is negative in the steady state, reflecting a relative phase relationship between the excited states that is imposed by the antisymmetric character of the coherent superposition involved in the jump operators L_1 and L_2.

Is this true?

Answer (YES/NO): NO